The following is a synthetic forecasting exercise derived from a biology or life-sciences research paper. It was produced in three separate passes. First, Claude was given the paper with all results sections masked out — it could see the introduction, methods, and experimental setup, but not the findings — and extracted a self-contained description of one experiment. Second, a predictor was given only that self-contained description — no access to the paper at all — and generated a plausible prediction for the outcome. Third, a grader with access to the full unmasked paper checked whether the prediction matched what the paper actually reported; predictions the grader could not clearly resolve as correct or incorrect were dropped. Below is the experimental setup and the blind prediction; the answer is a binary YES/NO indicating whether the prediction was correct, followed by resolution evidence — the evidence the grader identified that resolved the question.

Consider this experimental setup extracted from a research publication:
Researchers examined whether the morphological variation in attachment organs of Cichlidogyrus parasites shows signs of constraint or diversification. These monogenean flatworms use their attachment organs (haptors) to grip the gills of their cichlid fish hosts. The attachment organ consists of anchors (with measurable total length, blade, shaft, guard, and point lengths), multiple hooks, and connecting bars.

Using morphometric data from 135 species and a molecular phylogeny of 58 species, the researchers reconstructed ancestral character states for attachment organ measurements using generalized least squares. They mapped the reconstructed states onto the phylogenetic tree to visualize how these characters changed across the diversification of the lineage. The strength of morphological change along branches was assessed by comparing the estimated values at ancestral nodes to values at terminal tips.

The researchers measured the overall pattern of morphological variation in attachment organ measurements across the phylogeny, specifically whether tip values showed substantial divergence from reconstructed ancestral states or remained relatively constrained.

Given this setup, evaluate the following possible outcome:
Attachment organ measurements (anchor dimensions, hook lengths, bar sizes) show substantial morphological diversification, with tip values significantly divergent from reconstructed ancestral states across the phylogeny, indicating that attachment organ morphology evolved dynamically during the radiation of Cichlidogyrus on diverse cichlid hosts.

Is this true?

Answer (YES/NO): NO